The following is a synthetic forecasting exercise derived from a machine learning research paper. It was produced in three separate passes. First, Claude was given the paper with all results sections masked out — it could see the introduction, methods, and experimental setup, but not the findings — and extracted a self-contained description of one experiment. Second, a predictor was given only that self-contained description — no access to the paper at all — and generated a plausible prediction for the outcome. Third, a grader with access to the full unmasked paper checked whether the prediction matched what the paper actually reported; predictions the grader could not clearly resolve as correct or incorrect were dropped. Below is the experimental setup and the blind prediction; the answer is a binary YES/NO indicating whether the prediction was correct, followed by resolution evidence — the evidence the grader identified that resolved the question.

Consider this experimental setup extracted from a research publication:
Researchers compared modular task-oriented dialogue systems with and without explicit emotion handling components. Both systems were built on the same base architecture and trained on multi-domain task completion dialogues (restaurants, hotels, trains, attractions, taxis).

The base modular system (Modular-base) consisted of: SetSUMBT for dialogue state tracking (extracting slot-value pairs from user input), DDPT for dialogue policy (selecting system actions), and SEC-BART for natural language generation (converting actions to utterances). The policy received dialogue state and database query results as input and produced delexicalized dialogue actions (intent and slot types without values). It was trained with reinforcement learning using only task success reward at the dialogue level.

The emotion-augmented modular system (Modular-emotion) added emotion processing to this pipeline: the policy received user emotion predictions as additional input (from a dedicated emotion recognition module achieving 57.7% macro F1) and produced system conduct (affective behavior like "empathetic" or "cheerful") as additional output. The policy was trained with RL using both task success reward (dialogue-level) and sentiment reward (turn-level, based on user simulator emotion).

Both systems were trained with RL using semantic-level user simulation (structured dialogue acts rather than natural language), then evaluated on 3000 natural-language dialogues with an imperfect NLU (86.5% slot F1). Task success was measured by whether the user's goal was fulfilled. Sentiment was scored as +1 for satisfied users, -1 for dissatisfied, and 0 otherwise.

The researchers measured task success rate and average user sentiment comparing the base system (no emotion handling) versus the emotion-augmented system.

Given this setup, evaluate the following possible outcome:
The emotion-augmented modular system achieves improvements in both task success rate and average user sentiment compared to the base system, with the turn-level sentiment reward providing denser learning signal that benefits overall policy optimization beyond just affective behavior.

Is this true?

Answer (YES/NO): NO